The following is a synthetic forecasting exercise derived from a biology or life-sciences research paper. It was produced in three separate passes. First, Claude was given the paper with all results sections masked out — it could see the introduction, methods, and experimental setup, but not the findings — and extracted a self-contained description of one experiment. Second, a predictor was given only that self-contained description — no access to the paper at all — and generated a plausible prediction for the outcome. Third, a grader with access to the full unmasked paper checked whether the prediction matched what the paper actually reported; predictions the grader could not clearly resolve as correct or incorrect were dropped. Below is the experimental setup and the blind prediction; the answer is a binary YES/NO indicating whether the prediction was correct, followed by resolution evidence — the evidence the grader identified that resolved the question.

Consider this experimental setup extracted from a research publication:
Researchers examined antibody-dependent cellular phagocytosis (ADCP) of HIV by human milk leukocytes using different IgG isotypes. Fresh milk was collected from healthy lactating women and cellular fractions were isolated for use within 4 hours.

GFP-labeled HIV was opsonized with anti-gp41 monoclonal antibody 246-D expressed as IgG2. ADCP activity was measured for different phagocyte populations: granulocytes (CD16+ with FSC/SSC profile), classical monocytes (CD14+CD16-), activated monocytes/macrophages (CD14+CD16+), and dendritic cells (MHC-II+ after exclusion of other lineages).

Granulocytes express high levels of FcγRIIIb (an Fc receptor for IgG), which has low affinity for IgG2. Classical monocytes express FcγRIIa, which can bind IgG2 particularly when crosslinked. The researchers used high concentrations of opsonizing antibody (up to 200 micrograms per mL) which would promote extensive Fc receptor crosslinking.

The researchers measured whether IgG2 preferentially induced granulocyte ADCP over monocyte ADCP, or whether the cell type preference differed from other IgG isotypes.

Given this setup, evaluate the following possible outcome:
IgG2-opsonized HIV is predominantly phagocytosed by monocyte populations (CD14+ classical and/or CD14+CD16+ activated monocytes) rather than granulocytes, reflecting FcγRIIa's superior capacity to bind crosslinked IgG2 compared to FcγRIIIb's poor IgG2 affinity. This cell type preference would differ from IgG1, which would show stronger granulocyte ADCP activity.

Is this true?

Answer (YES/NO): NO